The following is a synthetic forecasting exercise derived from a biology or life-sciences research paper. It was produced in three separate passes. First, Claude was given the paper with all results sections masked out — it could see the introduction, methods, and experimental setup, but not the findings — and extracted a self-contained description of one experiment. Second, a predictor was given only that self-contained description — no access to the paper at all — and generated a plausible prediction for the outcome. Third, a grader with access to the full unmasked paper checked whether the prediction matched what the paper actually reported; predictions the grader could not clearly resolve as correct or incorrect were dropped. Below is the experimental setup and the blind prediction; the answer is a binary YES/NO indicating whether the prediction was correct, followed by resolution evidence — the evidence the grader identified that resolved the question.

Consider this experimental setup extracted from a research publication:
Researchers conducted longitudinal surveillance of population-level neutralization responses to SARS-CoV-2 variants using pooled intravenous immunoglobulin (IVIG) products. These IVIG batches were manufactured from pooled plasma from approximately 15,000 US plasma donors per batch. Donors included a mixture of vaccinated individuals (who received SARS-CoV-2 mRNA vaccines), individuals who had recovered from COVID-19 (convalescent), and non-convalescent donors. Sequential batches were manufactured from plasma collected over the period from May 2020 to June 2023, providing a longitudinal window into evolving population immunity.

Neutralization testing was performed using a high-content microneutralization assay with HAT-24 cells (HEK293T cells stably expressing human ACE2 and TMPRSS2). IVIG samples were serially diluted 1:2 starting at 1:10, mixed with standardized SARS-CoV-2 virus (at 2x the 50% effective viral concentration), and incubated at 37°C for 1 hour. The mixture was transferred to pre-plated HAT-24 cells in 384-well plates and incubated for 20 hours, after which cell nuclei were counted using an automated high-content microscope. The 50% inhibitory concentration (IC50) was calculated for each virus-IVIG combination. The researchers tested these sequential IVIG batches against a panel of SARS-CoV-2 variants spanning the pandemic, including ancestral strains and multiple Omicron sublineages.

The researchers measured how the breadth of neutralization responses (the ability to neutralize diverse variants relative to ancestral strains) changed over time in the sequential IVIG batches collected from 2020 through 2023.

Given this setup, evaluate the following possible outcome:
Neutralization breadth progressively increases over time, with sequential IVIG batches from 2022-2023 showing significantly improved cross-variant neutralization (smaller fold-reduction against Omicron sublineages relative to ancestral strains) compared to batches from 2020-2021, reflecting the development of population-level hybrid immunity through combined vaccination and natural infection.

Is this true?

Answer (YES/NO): YES